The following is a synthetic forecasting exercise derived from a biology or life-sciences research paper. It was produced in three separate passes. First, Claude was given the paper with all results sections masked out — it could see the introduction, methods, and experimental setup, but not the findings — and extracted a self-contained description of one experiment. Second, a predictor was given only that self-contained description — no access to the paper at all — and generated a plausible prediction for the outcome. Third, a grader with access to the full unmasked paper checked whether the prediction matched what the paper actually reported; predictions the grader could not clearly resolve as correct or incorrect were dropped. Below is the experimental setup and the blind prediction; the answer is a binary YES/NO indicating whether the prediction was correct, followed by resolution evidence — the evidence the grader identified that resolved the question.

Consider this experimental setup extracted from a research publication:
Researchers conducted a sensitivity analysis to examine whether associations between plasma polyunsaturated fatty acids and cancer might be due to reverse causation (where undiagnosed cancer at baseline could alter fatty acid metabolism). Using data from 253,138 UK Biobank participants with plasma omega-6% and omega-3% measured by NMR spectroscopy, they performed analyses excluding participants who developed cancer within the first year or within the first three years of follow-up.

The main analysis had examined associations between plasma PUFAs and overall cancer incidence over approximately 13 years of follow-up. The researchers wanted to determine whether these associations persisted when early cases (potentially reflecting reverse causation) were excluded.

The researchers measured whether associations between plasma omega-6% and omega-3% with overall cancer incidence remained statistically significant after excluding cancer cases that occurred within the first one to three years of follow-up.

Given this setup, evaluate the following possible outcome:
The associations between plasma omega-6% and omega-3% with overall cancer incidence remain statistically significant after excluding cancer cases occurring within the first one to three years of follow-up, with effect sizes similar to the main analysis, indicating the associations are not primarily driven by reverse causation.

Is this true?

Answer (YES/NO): YES